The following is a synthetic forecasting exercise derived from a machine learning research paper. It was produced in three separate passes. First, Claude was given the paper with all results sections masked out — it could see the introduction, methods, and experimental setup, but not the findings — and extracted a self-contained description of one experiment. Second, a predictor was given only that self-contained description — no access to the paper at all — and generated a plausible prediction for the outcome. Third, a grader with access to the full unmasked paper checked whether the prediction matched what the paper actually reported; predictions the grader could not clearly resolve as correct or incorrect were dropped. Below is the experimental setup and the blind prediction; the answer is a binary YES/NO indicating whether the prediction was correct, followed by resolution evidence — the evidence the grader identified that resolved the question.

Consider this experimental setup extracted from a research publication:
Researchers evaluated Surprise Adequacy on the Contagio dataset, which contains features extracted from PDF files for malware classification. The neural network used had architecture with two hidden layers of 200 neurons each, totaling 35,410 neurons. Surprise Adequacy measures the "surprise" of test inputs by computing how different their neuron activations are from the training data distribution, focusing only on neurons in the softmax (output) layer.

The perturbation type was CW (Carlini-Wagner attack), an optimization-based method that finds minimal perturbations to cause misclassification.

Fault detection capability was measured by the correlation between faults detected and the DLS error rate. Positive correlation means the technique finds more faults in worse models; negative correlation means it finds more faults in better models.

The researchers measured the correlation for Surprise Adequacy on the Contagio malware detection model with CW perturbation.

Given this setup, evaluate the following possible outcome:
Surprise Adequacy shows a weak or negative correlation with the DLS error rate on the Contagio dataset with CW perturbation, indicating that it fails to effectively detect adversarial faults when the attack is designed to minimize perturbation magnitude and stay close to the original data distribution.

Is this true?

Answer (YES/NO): YES